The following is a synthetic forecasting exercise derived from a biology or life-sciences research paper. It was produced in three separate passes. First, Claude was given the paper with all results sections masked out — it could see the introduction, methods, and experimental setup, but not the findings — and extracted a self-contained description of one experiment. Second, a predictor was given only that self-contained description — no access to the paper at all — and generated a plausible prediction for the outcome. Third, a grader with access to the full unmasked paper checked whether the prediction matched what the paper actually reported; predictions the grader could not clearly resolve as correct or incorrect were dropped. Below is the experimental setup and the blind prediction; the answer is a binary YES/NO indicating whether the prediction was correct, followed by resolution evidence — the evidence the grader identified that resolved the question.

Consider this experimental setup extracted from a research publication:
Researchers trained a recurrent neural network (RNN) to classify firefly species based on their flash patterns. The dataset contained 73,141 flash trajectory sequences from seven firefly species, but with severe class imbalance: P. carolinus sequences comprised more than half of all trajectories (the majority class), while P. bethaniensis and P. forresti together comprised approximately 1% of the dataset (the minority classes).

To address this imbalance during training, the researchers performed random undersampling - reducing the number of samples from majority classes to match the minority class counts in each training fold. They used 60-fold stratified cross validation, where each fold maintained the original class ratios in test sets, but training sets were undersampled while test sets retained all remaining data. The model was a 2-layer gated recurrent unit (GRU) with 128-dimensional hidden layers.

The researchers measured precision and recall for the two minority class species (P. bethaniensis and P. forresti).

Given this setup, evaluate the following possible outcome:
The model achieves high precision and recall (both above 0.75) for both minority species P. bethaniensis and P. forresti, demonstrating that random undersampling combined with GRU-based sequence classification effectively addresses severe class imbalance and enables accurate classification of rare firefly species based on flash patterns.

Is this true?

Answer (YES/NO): NO